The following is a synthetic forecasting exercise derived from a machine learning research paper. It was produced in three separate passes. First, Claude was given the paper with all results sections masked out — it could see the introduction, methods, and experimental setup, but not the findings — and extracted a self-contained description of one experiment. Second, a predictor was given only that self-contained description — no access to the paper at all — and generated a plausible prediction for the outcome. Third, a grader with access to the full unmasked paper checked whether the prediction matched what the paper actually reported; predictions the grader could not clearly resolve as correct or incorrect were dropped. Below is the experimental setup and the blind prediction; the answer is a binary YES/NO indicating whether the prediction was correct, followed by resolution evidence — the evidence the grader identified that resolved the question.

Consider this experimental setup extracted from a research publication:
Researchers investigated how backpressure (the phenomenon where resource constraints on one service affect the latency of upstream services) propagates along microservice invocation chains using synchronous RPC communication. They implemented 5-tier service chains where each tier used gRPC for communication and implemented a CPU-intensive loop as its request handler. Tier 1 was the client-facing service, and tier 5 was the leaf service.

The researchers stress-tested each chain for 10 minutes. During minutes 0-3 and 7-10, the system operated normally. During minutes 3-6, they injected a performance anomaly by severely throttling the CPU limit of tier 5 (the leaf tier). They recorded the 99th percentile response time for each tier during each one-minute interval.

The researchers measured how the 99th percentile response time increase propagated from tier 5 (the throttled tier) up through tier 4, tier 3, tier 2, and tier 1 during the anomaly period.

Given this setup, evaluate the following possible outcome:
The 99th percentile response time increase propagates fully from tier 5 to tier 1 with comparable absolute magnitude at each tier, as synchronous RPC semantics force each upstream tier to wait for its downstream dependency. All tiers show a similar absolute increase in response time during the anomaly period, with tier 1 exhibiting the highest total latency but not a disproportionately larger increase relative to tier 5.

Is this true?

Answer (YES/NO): NO